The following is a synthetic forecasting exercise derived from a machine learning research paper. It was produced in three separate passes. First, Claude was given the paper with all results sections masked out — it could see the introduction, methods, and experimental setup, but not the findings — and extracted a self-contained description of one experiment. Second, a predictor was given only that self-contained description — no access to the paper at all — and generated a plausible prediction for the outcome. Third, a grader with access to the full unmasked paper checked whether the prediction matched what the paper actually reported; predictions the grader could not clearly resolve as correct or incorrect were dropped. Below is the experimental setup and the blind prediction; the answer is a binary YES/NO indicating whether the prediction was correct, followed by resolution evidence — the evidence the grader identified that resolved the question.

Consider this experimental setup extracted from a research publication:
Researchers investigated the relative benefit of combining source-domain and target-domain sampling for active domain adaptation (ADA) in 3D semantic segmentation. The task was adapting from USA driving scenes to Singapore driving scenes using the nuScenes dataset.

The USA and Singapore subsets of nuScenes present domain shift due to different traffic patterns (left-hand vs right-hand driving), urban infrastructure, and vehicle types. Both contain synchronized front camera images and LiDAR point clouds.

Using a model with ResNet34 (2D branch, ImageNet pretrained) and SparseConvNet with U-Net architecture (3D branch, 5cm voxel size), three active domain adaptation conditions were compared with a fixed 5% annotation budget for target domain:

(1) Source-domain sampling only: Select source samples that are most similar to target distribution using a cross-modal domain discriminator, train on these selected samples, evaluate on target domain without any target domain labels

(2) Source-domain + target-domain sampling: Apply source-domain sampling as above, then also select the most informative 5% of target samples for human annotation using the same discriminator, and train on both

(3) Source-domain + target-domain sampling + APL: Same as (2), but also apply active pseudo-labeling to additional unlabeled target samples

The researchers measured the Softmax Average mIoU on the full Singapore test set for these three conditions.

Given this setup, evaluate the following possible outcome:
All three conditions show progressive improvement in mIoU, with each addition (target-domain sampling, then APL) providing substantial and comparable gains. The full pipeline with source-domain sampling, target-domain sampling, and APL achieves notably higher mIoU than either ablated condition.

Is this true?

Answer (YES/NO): NO